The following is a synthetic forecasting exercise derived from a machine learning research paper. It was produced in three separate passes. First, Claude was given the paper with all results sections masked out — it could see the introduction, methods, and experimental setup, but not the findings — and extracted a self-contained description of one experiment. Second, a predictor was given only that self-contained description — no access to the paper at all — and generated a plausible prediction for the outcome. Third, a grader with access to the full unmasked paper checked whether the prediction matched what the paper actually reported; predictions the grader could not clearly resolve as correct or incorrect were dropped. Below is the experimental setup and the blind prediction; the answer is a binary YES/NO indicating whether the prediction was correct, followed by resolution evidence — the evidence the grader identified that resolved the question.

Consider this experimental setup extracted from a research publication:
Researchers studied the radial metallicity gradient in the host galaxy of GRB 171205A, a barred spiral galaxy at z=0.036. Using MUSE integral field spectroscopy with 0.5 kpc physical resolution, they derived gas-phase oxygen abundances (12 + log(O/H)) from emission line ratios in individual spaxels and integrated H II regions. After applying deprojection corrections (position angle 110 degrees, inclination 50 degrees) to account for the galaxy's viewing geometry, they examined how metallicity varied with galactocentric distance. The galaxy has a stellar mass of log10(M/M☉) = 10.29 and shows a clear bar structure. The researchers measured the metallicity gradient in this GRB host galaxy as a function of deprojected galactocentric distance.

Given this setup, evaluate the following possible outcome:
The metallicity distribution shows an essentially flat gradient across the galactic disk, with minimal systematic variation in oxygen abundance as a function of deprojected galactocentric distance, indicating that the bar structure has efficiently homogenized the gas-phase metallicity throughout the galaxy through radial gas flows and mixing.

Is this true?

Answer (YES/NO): NO